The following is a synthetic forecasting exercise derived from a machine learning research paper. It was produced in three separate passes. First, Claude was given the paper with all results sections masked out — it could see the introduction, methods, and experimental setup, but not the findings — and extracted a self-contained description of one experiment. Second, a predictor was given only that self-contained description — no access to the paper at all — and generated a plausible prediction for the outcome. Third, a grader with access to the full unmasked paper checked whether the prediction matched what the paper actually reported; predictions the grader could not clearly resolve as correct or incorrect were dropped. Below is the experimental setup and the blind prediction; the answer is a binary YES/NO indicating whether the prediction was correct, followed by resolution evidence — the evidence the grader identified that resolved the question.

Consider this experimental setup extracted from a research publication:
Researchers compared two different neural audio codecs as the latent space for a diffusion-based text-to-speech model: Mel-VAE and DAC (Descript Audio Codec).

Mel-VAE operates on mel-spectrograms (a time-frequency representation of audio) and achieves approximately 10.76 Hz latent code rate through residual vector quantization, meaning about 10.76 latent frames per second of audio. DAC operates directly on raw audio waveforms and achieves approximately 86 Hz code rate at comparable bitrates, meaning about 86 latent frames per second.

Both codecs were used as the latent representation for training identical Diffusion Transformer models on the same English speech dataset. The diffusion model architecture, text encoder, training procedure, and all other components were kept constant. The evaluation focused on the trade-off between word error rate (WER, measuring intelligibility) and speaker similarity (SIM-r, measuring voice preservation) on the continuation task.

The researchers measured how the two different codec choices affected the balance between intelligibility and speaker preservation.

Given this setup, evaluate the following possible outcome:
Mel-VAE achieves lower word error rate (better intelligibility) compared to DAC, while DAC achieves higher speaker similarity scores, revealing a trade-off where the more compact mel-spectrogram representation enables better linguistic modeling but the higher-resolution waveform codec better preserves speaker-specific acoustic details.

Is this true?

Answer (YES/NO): NO